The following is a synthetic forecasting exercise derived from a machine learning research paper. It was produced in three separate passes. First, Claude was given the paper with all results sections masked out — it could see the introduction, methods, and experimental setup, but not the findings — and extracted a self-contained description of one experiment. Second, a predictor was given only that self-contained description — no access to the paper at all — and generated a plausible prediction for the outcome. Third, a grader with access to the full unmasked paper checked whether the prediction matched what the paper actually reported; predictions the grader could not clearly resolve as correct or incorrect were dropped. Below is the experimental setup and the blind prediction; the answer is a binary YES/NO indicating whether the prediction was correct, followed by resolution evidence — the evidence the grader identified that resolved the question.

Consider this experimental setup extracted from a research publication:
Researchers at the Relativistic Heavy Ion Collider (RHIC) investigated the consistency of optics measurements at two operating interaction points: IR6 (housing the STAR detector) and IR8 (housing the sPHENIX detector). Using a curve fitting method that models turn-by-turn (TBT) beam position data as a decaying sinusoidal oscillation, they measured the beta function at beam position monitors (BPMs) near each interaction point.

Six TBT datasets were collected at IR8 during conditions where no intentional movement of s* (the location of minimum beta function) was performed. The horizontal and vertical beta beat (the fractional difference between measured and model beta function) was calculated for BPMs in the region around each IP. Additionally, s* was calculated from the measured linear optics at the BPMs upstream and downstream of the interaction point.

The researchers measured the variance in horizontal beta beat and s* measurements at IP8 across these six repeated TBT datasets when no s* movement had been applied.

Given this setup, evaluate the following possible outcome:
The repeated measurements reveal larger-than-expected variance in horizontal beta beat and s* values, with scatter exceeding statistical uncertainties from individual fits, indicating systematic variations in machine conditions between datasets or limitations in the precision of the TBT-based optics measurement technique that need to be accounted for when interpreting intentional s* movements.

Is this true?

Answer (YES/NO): YES